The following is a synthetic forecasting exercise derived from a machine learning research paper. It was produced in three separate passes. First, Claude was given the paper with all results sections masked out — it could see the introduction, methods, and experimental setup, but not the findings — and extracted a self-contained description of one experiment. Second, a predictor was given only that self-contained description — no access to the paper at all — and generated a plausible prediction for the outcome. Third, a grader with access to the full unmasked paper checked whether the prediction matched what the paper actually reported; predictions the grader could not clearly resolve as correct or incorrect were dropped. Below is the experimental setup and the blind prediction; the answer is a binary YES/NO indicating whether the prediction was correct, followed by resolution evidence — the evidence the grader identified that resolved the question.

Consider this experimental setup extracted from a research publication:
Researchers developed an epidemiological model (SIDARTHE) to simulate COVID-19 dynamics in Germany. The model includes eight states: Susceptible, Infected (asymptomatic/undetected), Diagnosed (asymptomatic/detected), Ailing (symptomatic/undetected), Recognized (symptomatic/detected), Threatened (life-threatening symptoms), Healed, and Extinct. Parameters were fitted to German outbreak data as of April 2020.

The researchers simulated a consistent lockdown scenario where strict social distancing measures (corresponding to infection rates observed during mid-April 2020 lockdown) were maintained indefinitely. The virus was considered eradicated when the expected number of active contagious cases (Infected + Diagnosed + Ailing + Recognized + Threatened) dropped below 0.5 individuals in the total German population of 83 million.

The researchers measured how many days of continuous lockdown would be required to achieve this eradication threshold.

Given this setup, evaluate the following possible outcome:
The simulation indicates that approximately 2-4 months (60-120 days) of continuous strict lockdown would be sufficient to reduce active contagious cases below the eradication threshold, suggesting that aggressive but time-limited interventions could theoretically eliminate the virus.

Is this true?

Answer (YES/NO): NO